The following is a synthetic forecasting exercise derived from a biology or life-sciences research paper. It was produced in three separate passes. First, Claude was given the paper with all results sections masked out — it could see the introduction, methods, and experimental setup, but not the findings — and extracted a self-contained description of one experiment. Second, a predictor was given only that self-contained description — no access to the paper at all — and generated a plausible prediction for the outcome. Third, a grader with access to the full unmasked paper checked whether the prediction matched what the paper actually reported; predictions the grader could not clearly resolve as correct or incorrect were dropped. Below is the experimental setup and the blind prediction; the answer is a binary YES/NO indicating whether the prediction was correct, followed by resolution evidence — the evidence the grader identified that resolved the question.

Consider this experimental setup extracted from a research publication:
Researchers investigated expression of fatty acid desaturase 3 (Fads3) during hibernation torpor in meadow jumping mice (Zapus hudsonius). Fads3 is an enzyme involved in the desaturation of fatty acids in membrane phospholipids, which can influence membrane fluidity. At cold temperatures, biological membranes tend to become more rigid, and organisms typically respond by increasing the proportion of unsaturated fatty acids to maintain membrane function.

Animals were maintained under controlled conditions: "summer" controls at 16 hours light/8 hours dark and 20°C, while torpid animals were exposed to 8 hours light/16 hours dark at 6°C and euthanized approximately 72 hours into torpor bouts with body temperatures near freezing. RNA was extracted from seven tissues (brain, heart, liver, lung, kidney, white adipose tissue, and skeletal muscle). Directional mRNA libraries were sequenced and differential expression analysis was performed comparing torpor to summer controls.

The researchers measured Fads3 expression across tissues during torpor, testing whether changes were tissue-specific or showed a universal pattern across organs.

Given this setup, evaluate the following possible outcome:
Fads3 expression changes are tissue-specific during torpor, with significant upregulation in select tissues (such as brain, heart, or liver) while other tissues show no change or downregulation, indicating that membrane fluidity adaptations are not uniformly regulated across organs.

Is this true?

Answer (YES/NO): NO